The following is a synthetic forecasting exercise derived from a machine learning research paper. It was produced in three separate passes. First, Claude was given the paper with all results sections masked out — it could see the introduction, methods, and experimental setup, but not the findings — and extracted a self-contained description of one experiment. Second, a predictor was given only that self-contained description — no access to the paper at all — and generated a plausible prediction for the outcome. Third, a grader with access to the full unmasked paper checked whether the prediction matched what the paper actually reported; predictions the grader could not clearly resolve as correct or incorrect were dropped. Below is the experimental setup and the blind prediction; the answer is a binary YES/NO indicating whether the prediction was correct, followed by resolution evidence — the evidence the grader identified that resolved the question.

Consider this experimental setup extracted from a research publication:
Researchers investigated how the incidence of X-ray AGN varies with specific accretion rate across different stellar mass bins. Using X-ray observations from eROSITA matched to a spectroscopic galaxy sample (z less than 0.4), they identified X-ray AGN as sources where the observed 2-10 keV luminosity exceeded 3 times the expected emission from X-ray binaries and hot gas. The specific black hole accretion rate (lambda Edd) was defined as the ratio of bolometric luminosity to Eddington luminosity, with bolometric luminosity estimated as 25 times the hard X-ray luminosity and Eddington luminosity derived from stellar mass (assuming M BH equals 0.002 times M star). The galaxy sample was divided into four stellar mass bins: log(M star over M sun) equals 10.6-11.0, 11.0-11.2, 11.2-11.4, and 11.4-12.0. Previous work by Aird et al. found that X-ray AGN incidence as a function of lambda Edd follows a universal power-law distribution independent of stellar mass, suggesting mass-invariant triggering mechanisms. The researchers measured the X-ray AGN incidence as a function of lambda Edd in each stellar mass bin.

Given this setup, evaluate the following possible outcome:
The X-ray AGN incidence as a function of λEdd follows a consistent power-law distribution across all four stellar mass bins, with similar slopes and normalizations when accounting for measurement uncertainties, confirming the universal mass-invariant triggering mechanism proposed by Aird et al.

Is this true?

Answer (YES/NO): YES